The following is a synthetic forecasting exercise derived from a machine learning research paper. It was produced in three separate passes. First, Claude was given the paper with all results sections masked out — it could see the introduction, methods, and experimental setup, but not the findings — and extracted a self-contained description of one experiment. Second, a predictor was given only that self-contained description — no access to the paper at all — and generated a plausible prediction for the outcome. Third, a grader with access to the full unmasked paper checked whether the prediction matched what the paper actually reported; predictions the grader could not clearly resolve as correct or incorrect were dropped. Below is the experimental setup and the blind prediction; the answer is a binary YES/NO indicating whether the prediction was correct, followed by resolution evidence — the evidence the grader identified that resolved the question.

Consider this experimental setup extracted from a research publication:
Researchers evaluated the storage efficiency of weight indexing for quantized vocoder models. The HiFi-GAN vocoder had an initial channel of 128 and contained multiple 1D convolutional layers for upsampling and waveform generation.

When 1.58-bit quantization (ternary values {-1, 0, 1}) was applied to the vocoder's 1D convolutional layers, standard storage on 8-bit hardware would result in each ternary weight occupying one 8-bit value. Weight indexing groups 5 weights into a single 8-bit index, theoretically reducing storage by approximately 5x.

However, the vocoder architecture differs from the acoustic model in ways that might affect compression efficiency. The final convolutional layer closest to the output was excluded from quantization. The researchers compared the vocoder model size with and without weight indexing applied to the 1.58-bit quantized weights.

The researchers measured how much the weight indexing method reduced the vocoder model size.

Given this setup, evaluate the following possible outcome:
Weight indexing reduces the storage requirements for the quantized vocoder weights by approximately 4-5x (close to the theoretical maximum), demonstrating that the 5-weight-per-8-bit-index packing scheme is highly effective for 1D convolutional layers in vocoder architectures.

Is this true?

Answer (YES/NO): NO